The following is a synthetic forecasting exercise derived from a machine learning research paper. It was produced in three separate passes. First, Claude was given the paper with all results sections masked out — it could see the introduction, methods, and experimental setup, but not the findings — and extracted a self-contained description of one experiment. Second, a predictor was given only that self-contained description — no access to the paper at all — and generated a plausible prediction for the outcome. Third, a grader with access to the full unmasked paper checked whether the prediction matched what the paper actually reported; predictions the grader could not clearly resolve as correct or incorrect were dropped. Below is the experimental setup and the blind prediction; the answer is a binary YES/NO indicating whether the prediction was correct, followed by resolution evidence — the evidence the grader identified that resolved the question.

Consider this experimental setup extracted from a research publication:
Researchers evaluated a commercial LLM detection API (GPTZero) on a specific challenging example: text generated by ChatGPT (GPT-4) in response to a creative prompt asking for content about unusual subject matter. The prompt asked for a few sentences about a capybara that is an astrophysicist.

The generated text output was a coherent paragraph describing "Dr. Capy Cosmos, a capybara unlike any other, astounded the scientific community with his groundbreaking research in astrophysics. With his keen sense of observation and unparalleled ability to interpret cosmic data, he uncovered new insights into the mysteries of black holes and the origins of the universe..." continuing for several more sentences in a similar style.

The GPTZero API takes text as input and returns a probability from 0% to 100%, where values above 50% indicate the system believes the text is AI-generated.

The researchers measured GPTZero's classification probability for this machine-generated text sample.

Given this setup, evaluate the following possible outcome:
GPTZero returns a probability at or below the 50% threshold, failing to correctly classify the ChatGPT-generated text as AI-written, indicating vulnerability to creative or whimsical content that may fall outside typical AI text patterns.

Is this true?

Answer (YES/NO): YES